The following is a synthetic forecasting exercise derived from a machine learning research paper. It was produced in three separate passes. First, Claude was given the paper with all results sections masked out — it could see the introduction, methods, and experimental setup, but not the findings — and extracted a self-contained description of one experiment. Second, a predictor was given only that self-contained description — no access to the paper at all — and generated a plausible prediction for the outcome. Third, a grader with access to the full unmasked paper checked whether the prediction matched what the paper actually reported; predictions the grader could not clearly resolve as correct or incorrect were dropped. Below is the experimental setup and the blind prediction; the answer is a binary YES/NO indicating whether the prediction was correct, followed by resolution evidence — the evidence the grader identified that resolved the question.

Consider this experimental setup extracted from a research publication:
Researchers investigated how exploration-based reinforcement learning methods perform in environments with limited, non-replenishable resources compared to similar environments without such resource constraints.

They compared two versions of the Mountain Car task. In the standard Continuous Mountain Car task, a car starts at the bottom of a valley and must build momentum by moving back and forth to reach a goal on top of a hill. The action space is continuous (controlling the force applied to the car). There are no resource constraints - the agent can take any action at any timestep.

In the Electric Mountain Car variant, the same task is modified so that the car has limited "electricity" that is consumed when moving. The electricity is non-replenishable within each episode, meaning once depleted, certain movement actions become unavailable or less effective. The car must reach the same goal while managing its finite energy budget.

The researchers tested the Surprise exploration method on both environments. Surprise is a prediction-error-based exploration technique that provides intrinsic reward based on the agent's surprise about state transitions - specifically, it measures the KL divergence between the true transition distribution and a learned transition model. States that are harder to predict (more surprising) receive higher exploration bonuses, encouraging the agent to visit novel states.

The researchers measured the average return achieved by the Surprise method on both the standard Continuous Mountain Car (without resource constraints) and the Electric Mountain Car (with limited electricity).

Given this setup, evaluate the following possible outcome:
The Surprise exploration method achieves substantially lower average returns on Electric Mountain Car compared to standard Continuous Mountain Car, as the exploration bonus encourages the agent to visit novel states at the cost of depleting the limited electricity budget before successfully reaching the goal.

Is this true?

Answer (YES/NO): YES